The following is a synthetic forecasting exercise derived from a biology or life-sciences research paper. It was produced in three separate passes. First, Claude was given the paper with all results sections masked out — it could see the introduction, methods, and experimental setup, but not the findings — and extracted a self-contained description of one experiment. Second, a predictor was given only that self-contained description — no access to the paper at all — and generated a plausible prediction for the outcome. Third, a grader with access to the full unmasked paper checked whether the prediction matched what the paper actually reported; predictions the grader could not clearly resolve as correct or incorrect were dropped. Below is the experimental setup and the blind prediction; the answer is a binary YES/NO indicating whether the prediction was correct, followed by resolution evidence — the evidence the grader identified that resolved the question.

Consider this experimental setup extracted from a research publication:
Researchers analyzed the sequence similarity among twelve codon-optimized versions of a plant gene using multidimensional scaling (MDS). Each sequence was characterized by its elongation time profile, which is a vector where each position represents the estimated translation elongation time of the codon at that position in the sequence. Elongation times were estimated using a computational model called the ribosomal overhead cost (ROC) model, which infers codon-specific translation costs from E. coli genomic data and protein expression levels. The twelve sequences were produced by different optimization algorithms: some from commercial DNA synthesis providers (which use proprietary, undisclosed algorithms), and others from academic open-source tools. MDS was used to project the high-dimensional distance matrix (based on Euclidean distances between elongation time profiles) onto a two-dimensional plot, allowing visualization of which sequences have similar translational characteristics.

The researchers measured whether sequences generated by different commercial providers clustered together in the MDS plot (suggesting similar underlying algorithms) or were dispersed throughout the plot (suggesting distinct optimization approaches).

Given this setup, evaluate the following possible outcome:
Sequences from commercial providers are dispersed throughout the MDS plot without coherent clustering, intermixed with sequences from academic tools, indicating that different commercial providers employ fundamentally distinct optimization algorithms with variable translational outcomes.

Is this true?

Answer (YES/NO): NO